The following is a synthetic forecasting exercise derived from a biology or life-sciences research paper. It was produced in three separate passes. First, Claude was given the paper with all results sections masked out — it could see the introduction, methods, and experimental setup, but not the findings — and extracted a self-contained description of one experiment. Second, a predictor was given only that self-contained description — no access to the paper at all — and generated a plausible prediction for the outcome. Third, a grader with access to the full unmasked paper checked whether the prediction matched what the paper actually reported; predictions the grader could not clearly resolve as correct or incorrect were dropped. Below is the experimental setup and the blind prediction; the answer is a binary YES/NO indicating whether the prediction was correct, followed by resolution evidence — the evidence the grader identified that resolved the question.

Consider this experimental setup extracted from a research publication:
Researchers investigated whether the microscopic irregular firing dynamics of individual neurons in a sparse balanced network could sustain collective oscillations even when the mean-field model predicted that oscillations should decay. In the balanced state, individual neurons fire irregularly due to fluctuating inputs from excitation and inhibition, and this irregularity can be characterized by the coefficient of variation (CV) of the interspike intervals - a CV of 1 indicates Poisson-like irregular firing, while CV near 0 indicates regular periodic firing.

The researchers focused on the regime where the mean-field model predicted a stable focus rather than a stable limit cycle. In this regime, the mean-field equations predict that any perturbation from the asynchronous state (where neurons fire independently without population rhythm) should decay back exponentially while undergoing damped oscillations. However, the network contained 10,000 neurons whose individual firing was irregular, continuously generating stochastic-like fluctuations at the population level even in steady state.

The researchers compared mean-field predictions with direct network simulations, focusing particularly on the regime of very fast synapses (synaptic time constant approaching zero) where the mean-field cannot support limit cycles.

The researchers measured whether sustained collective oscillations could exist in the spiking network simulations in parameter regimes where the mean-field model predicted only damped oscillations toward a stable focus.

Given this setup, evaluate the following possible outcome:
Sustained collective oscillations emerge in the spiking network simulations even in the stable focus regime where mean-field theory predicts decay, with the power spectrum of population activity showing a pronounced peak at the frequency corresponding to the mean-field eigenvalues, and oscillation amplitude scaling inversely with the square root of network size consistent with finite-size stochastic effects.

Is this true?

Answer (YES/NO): NO